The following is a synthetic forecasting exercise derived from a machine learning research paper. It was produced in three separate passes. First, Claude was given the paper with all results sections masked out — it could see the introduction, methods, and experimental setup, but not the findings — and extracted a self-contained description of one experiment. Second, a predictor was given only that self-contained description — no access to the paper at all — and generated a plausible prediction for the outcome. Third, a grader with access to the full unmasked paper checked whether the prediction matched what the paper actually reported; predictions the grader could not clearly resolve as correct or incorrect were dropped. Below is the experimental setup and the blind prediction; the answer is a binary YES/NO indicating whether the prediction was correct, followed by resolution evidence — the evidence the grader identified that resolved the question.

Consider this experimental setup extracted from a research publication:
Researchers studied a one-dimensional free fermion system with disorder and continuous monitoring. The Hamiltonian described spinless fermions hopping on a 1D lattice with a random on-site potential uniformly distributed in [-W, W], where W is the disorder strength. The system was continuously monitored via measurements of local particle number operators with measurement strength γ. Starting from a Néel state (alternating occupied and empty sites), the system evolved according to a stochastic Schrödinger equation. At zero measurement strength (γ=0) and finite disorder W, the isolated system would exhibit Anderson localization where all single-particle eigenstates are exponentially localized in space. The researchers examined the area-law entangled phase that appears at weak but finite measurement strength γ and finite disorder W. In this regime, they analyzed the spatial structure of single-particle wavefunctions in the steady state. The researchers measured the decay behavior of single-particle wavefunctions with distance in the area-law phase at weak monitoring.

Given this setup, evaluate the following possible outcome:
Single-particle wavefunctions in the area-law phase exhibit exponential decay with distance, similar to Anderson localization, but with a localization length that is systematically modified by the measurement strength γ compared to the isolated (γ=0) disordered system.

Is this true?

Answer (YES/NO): NO